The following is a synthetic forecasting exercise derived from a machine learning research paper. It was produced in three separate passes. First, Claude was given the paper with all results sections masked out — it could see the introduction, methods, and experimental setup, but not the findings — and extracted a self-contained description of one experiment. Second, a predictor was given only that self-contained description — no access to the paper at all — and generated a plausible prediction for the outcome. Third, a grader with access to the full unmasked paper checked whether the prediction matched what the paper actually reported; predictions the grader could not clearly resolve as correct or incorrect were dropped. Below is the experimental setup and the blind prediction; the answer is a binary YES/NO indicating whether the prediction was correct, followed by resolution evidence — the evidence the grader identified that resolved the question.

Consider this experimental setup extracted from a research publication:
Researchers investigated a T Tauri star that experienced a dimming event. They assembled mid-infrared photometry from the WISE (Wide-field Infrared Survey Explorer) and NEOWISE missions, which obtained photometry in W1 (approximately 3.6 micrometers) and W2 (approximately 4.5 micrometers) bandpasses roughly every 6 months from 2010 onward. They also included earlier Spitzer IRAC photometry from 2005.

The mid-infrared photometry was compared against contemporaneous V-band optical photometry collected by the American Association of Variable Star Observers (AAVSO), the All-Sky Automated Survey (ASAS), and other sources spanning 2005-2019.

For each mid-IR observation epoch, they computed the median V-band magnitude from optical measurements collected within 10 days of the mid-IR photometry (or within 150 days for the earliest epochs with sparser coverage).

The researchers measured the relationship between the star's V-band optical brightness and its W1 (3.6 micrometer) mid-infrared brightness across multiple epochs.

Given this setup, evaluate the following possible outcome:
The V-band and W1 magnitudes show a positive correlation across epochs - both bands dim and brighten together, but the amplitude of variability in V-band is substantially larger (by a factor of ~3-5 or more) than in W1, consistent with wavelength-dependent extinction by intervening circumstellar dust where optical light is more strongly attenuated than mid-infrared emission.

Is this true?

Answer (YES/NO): NO